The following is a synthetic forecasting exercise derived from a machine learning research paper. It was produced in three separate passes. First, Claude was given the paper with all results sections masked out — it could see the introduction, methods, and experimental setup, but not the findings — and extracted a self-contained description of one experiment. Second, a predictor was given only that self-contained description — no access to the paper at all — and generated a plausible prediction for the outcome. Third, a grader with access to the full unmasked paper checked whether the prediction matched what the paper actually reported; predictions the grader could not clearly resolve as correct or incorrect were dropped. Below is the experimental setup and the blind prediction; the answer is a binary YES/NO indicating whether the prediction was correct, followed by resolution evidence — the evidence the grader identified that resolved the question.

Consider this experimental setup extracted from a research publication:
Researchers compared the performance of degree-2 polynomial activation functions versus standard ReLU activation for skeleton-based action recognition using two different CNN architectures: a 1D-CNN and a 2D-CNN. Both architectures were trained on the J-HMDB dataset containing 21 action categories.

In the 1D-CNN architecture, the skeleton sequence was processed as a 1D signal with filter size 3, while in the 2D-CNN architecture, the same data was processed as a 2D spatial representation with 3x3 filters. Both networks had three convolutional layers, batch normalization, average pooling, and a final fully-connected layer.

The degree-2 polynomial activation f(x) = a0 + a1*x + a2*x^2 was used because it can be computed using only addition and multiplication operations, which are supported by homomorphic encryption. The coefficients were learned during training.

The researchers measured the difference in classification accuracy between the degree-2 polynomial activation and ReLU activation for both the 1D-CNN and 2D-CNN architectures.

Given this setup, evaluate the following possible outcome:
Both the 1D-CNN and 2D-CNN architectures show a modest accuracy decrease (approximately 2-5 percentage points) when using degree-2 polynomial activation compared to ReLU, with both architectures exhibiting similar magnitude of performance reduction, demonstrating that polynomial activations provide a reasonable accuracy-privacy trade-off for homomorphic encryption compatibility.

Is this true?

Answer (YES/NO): NO